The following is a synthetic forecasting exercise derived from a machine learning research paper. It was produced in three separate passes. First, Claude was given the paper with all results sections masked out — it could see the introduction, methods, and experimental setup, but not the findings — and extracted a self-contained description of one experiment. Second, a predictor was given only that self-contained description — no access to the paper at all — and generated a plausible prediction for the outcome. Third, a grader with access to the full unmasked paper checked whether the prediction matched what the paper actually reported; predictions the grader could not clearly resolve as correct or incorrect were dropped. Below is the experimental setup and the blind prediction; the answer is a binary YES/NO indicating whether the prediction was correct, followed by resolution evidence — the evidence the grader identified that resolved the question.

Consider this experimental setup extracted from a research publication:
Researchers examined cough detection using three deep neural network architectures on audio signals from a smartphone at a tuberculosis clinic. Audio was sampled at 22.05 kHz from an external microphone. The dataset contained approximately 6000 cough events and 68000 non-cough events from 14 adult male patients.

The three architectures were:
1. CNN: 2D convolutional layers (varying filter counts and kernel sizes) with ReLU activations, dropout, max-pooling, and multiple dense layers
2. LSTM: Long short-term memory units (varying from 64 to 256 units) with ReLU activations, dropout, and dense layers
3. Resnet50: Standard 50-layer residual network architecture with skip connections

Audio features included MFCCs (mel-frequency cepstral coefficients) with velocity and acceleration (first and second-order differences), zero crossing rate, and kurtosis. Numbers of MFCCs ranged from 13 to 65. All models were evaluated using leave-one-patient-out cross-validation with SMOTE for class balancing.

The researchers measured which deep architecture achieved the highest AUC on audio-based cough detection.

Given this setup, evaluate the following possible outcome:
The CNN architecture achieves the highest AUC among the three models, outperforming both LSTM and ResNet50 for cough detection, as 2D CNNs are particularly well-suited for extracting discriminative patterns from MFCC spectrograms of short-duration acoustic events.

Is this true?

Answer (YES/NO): NO